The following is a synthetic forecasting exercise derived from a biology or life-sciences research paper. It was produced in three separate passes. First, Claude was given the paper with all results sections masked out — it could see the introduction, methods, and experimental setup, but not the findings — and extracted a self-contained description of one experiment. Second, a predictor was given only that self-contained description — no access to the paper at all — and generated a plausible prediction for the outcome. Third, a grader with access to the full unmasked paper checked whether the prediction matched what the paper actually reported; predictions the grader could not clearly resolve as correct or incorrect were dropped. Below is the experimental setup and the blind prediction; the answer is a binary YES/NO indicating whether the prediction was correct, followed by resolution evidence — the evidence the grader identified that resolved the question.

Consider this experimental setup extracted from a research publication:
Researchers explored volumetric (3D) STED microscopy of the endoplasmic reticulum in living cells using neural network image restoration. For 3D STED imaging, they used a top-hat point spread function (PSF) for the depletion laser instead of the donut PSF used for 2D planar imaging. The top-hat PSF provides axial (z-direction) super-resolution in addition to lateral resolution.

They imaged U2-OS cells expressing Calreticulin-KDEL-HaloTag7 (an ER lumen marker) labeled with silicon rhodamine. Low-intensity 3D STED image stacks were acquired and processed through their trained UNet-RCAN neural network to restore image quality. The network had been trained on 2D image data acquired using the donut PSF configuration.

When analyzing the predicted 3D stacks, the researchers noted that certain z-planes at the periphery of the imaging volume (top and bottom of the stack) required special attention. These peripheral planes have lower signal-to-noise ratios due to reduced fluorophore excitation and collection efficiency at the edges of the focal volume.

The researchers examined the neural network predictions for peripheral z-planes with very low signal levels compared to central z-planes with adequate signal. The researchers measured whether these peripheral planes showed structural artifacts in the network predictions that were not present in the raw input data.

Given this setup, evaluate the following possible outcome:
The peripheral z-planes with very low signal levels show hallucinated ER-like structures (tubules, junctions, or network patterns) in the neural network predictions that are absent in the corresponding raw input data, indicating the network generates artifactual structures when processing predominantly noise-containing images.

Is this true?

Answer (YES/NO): YES